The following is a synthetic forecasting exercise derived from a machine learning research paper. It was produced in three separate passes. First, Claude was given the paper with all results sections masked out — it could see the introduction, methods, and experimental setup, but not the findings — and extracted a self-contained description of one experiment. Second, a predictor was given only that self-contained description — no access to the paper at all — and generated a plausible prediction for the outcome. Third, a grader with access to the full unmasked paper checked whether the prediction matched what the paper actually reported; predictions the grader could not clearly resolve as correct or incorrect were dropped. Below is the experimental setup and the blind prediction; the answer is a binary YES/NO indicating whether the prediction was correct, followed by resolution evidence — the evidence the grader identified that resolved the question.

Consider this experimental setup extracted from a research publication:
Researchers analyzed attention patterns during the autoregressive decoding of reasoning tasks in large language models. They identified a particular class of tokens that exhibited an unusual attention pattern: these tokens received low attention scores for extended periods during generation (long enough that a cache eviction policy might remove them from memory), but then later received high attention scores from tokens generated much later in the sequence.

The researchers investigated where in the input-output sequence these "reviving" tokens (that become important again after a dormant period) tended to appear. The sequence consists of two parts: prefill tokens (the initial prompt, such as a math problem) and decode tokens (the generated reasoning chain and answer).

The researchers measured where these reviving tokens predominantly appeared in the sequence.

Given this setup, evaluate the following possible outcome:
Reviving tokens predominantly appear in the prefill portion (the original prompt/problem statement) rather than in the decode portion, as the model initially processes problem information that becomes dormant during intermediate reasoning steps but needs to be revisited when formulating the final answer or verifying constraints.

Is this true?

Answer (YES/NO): YES